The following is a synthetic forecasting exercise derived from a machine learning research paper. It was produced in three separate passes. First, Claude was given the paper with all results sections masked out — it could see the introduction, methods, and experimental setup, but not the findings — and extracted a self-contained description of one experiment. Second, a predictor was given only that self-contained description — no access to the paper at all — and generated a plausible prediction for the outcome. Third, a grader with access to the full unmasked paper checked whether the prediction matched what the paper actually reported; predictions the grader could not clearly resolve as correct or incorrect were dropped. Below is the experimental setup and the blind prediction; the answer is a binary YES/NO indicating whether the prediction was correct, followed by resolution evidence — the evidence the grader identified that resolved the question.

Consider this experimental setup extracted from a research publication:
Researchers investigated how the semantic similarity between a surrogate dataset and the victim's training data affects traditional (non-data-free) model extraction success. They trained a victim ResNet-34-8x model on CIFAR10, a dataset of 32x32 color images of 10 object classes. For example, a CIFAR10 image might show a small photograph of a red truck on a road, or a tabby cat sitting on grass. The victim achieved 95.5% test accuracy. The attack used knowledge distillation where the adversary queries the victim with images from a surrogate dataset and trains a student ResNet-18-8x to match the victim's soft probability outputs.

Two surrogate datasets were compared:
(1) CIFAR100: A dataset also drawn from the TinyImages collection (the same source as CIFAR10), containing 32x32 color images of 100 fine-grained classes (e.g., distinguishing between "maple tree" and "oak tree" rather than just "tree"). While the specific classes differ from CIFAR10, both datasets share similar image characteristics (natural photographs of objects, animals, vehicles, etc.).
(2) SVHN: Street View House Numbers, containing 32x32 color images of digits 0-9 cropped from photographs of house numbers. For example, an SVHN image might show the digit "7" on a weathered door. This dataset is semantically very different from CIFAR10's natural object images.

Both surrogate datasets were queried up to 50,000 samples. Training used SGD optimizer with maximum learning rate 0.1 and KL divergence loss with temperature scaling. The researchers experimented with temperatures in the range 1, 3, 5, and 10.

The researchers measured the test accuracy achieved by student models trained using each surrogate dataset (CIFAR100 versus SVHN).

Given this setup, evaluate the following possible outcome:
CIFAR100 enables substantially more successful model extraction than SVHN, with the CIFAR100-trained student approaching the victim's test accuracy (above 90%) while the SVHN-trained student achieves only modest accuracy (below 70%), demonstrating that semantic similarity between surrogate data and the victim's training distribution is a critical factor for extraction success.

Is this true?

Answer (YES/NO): YES